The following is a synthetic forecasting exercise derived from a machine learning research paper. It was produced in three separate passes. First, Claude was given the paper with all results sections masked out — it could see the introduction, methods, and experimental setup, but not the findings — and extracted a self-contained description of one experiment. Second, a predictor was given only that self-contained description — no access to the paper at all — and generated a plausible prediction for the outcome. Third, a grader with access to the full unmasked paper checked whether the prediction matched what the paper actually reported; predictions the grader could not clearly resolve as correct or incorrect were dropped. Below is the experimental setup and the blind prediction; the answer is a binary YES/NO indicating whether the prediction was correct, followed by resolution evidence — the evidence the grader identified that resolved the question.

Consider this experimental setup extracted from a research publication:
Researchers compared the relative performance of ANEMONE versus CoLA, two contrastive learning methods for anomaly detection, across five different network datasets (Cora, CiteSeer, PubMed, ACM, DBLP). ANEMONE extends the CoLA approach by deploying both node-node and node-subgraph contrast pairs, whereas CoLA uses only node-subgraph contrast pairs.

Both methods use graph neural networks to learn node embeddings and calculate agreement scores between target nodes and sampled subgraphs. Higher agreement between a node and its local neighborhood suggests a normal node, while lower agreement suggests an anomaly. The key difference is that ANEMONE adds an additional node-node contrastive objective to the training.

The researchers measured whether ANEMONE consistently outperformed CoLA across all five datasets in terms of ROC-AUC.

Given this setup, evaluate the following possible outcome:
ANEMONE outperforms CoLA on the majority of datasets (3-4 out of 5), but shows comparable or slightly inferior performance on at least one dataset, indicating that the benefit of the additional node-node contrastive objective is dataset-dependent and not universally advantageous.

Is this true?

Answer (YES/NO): YES